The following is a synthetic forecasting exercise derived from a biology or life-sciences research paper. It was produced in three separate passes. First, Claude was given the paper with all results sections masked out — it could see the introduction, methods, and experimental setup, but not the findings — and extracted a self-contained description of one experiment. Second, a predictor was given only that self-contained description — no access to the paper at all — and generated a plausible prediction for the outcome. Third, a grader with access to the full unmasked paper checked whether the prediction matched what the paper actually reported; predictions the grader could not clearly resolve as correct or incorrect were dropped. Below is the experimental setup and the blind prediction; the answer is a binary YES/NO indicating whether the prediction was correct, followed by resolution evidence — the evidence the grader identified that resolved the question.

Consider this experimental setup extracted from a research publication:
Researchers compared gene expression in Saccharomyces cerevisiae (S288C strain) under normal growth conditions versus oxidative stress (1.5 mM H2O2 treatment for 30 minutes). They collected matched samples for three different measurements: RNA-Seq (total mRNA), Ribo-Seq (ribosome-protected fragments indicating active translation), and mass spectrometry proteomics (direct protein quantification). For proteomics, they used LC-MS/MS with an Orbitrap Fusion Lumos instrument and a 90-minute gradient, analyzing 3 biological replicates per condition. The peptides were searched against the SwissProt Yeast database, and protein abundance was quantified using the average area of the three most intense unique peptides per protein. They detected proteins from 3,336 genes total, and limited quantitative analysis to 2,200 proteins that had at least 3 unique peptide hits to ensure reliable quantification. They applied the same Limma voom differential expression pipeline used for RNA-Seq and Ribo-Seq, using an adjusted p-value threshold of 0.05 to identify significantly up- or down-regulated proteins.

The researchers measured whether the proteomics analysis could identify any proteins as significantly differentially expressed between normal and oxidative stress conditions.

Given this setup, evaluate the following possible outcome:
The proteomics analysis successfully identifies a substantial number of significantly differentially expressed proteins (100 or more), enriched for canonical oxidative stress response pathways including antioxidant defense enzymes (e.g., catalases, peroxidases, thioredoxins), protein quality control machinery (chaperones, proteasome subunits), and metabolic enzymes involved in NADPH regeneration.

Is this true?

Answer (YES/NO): NO